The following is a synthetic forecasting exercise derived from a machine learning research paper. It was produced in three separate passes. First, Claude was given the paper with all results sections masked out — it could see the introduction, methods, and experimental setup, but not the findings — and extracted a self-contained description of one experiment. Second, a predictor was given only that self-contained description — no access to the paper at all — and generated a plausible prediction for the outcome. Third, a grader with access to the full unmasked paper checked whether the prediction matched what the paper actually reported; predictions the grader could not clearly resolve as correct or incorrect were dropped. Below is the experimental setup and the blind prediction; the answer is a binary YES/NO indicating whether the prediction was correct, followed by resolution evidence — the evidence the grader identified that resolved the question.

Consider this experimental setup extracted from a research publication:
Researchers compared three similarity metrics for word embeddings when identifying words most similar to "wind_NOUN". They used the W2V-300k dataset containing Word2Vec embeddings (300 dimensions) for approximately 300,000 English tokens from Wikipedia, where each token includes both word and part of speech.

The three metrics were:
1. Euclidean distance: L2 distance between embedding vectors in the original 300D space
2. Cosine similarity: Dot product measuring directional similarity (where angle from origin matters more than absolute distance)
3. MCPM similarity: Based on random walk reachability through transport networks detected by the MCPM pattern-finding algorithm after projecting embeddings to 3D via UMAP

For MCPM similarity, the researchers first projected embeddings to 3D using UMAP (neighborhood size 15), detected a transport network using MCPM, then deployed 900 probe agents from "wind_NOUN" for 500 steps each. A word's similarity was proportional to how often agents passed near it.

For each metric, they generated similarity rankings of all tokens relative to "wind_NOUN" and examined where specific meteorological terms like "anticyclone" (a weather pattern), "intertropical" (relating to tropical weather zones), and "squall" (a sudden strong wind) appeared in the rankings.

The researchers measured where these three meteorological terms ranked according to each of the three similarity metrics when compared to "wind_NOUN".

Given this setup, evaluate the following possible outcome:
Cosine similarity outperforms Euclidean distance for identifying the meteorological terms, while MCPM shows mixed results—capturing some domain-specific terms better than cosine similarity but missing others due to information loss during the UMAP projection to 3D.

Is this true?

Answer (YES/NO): NO